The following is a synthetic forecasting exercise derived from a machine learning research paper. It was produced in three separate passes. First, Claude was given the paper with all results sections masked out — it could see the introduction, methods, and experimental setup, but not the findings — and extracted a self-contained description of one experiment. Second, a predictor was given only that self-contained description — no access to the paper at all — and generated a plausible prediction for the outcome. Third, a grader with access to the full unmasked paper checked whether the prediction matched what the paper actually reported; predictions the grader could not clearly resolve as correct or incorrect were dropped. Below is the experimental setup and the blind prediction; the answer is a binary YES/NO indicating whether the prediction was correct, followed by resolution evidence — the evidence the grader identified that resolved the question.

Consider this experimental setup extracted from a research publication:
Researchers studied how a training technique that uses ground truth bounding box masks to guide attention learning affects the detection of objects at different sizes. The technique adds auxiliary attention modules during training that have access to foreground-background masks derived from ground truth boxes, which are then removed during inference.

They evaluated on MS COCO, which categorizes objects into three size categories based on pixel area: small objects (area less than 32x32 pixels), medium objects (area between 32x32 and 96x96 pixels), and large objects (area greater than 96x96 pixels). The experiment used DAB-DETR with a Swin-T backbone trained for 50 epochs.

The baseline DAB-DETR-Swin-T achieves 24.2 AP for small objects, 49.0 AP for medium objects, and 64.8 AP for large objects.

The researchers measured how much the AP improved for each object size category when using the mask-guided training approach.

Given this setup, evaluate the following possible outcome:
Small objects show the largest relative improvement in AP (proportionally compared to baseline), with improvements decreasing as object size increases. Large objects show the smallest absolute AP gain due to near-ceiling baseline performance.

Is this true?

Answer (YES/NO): YES